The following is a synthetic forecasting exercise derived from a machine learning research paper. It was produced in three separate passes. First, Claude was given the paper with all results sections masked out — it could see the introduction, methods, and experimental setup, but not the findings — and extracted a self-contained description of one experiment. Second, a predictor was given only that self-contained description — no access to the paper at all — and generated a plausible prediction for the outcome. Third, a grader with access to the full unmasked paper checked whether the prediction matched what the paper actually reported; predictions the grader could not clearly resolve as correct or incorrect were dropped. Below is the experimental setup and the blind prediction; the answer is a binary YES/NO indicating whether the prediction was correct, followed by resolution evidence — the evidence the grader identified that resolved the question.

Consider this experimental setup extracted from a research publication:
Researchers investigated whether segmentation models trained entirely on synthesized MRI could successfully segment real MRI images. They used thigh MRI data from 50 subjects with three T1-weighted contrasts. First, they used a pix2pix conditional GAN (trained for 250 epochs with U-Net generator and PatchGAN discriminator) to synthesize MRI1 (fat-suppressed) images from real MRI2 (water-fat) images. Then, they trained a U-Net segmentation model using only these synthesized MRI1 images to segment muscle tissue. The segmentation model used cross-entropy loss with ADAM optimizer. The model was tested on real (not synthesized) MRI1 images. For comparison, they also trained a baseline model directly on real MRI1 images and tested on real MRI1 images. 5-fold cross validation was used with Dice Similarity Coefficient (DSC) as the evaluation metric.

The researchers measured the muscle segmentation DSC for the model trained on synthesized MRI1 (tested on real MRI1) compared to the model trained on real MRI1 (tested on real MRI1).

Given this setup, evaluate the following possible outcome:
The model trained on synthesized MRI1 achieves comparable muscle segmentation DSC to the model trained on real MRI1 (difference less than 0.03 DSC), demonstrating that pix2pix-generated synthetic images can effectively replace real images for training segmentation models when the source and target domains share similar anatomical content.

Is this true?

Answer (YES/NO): YES